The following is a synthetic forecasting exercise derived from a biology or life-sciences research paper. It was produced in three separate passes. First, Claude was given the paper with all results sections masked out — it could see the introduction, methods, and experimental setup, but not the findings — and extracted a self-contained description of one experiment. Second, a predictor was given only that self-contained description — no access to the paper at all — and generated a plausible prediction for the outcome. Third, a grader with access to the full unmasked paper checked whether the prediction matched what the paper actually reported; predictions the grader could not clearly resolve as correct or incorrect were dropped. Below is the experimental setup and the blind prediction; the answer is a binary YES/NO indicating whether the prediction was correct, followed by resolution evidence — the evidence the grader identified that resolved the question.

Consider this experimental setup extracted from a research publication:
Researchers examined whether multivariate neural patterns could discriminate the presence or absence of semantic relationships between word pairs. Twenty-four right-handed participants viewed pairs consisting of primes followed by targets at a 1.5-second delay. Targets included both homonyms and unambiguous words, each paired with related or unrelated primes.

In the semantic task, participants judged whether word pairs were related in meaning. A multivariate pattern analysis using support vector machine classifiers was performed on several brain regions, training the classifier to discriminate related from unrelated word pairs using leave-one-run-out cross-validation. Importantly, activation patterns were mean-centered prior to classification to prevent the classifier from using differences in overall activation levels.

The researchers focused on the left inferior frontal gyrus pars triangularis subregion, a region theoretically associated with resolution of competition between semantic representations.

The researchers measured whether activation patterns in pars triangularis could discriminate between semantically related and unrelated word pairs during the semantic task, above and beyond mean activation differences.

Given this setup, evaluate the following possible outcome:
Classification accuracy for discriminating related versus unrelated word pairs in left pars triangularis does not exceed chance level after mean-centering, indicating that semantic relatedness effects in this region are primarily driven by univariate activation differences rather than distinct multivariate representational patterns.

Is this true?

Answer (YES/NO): NO